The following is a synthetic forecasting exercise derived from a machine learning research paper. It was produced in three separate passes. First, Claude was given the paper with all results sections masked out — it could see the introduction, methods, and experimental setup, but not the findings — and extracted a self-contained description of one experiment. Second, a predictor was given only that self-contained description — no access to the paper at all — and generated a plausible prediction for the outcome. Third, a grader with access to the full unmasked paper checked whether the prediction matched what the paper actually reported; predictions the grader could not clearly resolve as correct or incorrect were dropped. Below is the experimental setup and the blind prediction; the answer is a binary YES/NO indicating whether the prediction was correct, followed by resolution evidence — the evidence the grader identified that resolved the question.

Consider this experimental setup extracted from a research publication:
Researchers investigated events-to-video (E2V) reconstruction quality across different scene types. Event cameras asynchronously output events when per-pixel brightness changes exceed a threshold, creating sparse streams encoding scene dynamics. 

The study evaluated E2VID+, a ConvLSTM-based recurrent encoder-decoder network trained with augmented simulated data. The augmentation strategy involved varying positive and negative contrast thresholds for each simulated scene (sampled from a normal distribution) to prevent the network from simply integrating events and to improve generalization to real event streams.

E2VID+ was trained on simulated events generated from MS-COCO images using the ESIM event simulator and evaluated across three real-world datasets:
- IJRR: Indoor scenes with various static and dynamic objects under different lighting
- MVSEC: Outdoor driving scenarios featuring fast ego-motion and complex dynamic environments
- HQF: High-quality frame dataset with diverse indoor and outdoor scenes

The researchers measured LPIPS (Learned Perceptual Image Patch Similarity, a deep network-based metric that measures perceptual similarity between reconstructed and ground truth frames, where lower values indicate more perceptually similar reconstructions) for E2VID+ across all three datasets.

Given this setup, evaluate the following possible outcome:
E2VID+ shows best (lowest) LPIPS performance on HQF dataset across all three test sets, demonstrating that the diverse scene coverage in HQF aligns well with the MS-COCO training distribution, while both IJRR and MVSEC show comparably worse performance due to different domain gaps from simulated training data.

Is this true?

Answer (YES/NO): NO